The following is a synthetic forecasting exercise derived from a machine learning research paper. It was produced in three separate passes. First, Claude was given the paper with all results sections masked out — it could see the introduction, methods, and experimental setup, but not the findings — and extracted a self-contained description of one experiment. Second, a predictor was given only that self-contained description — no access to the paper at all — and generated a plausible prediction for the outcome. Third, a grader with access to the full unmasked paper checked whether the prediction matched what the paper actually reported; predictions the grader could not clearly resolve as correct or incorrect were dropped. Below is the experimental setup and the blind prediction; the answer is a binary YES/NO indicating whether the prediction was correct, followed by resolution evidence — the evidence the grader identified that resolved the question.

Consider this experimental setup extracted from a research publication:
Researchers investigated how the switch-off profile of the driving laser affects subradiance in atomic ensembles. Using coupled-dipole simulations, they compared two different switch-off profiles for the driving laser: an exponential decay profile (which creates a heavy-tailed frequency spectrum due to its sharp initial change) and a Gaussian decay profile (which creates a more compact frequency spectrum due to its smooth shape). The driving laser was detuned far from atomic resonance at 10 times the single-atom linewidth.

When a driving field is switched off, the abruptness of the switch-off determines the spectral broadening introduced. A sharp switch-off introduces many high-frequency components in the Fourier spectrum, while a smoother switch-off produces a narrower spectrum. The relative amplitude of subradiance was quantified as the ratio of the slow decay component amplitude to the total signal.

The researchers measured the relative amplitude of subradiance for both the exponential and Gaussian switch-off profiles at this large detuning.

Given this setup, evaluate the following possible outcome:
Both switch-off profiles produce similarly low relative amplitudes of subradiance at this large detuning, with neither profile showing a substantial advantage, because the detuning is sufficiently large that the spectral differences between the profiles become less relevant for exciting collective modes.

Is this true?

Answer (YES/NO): NO